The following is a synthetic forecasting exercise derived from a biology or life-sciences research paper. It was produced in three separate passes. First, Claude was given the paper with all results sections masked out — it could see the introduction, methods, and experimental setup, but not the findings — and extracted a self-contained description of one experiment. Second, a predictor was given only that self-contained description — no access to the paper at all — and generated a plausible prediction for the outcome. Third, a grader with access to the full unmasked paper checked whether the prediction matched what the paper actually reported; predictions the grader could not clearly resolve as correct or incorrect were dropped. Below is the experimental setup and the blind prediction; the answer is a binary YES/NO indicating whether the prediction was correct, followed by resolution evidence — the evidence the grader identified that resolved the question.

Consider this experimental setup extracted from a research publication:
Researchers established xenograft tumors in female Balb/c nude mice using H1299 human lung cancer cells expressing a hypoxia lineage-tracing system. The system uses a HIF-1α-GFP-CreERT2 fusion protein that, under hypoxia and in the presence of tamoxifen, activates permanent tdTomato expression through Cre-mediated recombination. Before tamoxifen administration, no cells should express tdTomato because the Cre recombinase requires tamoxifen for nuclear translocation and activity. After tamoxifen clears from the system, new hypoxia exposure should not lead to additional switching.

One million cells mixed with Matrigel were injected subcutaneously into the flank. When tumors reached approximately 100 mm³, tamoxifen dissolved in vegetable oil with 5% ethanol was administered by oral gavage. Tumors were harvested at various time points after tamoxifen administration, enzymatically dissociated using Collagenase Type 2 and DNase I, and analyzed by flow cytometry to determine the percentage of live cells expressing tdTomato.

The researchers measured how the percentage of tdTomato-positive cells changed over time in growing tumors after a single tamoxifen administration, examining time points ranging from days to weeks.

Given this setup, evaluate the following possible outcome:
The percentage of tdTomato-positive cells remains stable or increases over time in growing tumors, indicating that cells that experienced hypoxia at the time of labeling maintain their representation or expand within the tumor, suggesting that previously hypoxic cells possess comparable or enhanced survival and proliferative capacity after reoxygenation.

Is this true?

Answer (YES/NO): YES